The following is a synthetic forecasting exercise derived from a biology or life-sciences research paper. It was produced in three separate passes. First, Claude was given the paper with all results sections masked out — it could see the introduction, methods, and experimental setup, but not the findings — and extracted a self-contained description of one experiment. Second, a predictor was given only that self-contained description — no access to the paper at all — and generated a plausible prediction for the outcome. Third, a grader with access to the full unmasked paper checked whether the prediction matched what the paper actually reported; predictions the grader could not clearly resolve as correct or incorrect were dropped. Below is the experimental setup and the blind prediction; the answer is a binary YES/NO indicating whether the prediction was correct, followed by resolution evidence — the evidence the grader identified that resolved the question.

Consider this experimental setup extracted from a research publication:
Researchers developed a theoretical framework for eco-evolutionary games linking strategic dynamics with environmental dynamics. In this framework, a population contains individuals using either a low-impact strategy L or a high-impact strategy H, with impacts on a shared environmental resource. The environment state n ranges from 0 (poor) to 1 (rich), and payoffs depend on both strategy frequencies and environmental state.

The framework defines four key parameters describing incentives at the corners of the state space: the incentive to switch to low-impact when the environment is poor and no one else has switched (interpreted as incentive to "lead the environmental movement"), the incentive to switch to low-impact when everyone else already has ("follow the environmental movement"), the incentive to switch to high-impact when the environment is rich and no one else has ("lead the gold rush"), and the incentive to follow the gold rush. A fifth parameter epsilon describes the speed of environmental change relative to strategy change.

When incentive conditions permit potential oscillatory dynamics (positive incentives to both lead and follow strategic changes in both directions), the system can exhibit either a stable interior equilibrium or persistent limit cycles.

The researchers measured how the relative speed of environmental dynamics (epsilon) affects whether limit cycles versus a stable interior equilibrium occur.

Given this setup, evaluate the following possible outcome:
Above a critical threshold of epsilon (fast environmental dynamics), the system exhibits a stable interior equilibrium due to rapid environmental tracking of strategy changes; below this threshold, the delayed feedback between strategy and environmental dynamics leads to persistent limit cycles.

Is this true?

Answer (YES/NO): YES